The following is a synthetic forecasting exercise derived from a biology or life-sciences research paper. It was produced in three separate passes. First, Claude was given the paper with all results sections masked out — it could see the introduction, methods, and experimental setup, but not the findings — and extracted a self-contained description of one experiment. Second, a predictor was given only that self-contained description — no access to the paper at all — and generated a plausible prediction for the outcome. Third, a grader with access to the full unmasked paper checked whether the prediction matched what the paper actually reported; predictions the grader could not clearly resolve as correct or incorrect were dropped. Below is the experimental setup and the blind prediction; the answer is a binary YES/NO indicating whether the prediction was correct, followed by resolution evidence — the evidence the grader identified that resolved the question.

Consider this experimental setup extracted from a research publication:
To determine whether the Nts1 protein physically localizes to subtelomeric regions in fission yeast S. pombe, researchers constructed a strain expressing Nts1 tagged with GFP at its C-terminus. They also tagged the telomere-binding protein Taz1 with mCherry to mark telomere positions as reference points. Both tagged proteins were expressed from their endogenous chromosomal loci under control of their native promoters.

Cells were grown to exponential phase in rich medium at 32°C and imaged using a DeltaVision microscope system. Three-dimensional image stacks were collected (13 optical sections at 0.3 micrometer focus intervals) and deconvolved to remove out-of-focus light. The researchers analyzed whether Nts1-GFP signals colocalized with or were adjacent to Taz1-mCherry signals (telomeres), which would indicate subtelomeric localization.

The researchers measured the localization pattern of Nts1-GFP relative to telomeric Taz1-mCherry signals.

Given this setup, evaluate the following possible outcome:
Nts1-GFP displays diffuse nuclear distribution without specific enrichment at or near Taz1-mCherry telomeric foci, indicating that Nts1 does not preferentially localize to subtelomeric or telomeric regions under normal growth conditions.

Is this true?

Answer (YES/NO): NO